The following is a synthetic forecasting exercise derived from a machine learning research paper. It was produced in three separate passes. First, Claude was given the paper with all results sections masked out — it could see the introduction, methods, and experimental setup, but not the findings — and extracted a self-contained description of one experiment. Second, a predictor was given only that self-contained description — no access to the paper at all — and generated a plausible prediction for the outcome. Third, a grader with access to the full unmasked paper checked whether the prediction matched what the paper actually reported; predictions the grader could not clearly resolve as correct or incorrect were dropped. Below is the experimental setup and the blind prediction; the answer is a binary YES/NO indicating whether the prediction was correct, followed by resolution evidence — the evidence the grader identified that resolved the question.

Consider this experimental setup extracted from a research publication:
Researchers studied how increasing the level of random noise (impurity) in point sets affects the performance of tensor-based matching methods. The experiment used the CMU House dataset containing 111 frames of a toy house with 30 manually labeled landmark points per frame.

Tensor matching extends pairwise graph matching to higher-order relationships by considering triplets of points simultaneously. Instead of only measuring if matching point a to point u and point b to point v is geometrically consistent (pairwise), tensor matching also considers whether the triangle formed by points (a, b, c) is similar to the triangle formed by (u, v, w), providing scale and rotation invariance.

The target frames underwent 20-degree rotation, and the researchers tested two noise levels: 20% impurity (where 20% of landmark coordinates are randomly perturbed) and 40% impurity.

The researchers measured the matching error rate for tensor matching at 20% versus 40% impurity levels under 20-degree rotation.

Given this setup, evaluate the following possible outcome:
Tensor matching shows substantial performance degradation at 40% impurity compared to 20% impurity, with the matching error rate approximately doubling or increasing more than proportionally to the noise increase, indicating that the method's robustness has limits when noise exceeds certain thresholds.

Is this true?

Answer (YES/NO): YES